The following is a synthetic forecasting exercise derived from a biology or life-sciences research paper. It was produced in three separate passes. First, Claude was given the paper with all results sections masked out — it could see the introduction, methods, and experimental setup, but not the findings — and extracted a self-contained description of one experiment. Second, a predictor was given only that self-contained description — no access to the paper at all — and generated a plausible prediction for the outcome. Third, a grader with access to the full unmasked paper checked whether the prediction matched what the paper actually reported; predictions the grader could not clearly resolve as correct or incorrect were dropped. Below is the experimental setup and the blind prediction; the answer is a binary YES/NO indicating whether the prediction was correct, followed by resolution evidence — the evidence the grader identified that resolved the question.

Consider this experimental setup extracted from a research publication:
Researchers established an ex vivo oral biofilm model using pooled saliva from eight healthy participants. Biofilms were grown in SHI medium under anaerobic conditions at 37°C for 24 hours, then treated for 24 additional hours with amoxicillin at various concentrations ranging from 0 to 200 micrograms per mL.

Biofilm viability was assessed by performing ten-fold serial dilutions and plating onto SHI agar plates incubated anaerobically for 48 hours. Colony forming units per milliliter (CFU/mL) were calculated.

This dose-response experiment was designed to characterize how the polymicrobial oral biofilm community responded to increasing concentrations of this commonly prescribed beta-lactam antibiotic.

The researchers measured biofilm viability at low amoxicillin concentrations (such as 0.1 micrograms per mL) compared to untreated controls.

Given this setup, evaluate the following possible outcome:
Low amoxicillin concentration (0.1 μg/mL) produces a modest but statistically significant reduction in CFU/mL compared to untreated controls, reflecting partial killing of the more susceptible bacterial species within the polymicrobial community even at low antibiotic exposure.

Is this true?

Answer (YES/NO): NO